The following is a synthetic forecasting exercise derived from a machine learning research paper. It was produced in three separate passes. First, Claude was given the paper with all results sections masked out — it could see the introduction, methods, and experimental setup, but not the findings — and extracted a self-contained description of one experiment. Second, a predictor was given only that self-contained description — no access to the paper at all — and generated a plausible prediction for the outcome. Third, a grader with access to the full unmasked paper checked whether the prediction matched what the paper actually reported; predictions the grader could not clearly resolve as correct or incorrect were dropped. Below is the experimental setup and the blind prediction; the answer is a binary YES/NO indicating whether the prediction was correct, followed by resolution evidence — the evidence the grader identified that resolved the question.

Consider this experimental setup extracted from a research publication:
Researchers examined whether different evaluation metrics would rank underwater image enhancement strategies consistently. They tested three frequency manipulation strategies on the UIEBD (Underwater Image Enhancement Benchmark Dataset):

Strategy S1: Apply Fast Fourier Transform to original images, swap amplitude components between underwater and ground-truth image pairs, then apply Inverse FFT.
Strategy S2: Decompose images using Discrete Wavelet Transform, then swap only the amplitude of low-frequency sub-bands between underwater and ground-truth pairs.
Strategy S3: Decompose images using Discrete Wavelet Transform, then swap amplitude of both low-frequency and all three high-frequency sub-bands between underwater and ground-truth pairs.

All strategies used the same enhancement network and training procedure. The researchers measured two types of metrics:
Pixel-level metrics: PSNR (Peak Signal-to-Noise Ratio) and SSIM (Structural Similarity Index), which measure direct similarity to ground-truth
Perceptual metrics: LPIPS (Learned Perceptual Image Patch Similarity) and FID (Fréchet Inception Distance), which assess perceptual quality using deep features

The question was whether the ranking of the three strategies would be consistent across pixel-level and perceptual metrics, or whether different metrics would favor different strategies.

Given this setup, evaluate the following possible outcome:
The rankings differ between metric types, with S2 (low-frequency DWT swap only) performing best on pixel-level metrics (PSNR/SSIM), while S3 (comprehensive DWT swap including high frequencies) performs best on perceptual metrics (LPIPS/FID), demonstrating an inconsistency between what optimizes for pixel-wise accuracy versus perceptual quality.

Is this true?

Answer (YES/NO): NO